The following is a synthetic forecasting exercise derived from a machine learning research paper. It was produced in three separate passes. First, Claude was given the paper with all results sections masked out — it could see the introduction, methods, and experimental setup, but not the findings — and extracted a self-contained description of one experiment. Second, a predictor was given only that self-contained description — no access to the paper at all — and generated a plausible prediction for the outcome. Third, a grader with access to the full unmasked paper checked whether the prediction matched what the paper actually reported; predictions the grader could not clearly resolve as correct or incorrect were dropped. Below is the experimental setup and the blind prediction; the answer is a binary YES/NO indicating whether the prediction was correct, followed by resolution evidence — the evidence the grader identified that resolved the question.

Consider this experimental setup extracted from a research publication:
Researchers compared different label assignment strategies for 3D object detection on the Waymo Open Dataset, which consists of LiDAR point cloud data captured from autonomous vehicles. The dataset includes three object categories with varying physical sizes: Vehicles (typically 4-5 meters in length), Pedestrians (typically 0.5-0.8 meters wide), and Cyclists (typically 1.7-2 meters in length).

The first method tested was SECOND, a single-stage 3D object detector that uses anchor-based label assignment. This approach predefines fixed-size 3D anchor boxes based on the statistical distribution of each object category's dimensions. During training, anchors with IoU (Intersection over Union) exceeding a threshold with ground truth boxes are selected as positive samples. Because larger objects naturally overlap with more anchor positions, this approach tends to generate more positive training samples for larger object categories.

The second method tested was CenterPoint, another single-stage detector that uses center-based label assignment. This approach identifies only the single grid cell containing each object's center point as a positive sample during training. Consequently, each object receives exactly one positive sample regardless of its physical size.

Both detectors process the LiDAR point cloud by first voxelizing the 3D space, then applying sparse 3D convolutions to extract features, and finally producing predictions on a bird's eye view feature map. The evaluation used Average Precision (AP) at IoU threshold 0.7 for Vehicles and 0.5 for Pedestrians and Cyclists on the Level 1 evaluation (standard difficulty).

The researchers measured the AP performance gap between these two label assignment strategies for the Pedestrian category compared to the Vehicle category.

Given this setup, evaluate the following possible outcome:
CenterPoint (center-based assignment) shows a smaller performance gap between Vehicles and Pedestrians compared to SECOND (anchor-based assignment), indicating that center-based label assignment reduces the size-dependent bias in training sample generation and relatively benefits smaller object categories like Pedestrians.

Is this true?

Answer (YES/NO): YES